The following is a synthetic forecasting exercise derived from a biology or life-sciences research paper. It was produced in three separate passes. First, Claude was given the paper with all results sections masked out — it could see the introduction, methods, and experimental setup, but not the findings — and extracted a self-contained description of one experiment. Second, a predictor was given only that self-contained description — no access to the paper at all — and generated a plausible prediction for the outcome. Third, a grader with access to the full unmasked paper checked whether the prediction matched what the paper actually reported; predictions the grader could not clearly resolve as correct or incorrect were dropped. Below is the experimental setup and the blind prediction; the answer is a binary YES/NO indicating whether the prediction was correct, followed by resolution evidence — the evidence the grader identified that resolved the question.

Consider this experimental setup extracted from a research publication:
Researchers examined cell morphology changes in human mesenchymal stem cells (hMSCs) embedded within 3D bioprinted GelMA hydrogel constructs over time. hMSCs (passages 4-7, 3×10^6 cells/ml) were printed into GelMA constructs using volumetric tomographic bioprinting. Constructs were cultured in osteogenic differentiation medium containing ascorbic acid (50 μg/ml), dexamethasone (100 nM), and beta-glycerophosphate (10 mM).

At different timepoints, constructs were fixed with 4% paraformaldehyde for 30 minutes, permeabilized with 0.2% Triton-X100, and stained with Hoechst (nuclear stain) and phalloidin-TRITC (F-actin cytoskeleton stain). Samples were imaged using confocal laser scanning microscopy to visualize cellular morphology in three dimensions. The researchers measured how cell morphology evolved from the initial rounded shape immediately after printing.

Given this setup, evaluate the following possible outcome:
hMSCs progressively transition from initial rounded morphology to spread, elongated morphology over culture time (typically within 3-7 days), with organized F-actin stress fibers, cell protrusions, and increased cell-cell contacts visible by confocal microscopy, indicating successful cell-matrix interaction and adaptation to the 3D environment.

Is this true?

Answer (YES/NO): YES